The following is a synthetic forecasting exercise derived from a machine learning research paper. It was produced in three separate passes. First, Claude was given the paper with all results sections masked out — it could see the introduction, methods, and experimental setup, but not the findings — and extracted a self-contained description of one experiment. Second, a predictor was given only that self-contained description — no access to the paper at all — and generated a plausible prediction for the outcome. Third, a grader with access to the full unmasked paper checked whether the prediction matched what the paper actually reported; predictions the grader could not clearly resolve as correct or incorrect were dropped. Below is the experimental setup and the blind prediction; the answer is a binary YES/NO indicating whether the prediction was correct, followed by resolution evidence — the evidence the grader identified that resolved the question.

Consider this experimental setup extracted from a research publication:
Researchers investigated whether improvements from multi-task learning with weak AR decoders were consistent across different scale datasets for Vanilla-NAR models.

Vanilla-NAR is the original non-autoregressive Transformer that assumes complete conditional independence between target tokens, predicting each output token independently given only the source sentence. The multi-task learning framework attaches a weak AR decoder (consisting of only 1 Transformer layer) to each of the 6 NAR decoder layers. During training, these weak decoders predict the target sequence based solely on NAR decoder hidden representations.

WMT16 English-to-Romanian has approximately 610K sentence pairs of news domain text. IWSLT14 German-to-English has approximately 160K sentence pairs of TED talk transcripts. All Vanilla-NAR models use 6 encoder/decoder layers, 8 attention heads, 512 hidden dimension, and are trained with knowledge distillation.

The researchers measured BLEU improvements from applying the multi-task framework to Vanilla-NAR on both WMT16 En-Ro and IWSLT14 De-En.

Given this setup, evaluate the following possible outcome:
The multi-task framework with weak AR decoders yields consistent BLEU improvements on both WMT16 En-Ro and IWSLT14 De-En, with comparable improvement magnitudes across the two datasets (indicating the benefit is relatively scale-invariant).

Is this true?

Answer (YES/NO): NO